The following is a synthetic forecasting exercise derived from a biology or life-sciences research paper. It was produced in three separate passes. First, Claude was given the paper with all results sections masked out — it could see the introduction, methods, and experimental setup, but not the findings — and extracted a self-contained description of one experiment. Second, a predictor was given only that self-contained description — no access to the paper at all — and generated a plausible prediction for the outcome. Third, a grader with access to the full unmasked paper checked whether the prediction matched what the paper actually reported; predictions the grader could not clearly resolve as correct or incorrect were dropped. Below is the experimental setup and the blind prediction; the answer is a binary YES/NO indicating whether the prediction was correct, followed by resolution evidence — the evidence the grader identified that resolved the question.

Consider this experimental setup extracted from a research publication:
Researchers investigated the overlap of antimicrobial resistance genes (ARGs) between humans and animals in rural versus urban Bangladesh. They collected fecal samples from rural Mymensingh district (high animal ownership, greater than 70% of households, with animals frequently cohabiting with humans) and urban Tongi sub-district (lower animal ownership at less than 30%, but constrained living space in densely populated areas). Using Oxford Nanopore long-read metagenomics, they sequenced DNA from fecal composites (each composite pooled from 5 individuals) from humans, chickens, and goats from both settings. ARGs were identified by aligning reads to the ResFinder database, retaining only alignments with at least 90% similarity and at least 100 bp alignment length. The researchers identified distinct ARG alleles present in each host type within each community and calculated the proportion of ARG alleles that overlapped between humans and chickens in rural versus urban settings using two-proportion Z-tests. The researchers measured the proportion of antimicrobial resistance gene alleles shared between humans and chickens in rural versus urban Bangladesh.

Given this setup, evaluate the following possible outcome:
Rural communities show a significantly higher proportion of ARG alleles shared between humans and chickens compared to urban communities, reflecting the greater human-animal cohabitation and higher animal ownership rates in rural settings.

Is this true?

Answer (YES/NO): NO